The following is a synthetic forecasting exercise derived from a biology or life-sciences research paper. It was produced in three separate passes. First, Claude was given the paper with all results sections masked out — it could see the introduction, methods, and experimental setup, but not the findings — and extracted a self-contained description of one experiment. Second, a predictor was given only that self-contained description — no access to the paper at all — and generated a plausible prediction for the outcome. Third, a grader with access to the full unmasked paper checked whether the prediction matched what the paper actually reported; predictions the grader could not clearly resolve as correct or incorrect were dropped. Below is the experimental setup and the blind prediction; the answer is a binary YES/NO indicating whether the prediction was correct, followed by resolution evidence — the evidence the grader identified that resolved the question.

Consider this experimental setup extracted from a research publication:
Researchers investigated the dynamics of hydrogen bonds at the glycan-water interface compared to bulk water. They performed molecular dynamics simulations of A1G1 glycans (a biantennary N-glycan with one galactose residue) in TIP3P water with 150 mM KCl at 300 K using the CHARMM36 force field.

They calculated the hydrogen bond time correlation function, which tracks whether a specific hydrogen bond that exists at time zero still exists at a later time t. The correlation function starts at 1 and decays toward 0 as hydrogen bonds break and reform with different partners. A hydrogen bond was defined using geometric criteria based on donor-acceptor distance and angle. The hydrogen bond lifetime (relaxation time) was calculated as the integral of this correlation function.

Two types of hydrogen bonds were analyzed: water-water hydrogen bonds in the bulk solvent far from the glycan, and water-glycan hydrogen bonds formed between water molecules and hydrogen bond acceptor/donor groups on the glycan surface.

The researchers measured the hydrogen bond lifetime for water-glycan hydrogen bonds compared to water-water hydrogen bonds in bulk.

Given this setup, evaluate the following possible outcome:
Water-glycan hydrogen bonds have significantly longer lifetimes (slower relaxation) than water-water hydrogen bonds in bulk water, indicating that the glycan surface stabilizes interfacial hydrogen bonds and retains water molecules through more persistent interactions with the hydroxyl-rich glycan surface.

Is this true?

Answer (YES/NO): YES